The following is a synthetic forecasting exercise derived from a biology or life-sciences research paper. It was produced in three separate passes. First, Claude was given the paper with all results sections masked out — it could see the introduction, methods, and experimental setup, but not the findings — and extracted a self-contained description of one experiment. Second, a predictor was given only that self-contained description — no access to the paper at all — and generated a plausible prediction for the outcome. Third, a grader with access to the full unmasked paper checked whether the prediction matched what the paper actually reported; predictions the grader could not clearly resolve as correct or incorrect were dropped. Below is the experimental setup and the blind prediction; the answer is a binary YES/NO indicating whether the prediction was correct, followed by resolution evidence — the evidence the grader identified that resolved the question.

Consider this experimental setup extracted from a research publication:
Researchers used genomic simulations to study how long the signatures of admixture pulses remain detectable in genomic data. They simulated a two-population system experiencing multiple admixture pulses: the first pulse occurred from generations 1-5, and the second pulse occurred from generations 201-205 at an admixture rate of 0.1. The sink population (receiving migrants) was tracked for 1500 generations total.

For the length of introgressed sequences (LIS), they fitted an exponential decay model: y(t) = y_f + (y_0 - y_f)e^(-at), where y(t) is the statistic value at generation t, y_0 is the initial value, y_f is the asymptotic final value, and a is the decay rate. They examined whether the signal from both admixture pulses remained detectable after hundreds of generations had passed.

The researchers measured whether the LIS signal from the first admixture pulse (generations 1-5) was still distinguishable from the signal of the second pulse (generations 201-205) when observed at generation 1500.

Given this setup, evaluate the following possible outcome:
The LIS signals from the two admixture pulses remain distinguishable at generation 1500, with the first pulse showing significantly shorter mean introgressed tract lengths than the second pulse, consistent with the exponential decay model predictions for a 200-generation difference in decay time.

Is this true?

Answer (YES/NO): NO